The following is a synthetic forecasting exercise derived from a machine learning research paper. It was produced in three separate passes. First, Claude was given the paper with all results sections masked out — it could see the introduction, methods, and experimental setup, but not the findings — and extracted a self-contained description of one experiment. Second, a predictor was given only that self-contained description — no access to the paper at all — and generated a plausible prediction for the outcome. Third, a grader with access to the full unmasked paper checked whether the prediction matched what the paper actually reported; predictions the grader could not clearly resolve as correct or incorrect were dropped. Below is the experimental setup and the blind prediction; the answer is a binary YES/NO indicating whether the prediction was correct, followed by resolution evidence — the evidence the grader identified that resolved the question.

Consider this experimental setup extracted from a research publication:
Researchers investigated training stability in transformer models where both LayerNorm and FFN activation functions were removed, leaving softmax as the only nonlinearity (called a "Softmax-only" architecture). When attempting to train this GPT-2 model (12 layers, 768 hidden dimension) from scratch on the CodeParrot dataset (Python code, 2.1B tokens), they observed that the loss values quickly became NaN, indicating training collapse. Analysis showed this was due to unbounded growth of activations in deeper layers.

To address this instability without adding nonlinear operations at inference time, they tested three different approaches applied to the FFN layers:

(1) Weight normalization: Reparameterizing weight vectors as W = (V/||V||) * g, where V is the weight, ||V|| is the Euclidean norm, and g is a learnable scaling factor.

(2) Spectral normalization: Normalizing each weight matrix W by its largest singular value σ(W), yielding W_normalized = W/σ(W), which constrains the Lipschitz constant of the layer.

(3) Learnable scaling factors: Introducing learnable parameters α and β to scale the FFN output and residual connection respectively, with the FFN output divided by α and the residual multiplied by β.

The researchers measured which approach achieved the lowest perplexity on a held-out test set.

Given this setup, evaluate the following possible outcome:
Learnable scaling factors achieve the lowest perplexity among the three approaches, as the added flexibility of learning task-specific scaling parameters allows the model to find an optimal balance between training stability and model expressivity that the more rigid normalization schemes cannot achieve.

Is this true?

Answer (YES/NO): YES